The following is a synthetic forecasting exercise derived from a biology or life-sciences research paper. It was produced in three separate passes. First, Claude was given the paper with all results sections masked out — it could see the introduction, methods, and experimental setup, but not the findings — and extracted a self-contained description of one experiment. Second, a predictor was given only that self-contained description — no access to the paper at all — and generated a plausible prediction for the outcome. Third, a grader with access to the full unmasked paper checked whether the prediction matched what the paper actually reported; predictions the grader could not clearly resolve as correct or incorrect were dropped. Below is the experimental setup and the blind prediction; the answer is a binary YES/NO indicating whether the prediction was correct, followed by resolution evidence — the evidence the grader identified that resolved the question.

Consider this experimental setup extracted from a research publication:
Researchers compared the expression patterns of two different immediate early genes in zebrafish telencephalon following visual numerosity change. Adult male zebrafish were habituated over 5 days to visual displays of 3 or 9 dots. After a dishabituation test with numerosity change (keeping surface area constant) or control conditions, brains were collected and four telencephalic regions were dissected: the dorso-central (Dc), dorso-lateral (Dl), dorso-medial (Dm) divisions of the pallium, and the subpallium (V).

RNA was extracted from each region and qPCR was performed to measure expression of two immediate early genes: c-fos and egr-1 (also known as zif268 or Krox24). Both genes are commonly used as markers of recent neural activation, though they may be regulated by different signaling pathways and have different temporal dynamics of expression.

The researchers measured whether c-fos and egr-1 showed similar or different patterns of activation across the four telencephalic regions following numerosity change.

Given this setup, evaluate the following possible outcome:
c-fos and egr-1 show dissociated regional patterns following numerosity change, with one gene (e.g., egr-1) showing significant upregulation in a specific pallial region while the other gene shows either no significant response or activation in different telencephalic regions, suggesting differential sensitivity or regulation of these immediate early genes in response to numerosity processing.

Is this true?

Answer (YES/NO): NO